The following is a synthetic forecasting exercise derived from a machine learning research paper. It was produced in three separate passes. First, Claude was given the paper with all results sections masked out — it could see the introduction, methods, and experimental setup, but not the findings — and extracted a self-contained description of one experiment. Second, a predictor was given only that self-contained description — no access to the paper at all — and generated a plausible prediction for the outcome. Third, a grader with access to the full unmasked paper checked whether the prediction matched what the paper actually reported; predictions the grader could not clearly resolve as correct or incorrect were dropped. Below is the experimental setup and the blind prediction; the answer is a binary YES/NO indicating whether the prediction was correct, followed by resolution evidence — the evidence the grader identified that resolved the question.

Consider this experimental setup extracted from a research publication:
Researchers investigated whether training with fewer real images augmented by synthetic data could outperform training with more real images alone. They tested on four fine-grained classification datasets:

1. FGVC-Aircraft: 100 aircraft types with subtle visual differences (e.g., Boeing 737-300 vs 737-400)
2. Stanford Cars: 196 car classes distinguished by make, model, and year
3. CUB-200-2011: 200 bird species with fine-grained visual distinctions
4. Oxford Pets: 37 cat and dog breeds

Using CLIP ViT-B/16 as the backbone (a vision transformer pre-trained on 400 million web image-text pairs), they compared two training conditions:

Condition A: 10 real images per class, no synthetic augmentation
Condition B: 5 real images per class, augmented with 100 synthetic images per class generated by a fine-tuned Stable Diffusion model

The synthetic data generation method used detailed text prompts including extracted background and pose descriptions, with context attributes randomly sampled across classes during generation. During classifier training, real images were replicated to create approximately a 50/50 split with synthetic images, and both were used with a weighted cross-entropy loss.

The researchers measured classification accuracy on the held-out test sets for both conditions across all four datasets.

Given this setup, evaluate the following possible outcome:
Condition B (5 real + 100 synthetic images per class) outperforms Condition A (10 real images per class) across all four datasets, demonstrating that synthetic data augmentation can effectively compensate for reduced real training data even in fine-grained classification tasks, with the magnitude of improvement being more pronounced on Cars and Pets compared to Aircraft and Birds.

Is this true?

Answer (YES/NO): NO